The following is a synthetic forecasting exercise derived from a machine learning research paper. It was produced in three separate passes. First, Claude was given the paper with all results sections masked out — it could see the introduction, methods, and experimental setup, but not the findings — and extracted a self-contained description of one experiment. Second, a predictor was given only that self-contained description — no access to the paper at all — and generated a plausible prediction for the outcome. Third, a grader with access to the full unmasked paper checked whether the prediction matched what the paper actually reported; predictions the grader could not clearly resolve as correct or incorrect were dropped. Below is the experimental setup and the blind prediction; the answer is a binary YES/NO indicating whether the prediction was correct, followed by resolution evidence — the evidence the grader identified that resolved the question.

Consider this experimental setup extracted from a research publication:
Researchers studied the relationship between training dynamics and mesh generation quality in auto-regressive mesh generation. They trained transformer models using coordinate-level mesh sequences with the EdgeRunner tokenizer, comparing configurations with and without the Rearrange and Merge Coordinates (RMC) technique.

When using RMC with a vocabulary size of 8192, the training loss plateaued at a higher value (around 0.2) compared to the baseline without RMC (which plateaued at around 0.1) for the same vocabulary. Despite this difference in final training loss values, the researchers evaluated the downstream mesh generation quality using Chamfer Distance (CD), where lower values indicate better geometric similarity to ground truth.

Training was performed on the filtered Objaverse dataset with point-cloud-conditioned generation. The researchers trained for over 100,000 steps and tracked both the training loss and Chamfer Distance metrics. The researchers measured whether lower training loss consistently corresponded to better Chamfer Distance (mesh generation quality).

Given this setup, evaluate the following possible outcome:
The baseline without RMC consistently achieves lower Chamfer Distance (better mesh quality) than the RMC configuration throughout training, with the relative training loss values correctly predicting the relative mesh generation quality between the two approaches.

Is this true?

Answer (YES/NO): NO